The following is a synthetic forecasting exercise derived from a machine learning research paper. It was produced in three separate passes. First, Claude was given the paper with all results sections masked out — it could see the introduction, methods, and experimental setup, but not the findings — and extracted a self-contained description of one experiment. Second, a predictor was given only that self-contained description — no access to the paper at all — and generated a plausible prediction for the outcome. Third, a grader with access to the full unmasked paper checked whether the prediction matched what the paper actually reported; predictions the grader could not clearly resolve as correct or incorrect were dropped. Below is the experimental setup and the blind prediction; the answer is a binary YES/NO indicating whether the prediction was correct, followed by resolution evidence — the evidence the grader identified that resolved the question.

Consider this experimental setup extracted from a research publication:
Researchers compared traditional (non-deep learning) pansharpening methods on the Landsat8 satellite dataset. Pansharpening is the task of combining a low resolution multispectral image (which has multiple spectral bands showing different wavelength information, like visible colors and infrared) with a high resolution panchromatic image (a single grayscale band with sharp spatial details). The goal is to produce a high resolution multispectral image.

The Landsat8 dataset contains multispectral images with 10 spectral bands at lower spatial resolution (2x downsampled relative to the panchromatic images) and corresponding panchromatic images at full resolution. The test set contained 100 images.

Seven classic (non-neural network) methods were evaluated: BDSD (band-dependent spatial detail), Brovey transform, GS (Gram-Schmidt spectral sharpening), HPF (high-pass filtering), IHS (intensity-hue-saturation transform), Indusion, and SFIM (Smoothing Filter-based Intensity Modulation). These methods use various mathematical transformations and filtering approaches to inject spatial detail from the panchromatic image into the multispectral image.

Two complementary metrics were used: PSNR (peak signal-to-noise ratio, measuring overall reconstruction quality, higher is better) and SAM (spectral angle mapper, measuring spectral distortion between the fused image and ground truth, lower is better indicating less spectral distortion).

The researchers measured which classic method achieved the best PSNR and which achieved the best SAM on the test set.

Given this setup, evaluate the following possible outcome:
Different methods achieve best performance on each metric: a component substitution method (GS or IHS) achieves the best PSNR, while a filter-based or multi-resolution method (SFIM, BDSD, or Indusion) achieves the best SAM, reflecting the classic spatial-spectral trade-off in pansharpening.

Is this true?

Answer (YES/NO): NO